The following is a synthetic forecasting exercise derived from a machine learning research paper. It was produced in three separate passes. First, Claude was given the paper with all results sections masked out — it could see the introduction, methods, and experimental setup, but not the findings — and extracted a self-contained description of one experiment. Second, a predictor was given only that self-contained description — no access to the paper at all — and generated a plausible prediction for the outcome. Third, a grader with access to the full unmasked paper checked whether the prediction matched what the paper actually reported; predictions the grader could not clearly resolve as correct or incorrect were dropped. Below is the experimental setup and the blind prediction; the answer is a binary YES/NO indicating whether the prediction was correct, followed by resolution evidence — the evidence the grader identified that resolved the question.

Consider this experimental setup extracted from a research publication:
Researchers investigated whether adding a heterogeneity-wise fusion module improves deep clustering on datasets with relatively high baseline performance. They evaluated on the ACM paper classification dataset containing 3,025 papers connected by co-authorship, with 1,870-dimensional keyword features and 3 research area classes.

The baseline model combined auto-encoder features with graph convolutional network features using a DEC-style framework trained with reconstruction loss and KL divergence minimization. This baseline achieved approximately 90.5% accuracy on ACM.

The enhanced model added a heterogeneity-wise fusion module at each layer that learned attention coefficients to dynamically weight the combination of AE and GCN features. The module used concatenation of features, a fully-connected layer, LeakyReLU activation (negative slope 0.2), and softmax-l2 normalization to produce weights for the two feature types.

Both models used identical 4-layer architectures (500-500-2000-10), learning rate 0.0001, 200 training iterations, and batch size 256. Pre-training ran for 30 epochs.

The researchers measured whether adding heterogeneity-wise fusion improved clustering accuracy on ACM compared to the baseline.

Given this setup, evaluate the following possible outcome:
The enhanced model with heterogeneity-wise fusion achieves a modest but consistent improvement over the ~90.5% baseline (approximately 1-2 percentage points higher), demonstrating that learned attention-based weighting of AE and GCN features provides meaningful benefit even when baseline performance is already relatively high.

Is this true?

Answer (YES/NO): NO